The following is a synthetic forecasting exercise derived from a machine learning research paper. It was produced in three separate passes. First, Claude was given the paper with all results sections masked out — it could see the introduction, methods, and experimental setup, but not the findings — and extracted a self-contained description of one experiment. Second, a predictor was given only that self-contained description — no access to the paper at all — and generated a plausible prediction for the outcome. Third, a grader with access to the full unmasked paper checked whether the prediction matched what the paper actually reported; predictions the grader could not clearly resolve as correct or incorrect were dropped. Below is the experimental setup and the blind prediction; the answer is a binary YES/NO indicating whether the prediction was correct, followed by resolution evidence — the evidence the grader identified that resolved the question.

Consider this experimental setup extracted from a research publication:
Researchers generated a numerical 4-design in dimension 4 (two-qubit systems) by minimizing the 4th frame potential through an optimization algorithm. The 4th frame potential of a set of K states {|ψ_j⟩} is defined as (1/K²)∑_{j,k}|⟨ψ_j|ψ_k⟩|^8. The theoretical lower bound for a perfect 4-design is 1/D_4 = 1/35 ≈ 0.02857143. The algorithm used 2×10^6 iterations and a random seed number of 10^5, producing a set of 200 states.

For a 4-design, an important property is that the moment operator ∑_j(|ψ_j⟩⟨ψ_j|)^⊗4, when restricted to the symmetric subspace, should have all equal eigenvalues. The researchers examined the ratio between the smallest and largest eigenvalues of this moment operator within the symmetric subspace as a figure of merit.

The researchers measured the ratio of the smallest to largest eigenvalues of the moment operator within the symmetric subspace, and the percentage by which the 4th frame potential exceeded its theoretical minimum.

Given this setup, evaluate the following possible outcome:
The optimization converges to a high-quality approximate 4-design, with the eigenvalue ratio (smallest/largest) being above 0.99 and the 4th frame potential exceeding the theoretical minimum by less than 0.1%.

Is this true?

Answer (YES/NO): NO